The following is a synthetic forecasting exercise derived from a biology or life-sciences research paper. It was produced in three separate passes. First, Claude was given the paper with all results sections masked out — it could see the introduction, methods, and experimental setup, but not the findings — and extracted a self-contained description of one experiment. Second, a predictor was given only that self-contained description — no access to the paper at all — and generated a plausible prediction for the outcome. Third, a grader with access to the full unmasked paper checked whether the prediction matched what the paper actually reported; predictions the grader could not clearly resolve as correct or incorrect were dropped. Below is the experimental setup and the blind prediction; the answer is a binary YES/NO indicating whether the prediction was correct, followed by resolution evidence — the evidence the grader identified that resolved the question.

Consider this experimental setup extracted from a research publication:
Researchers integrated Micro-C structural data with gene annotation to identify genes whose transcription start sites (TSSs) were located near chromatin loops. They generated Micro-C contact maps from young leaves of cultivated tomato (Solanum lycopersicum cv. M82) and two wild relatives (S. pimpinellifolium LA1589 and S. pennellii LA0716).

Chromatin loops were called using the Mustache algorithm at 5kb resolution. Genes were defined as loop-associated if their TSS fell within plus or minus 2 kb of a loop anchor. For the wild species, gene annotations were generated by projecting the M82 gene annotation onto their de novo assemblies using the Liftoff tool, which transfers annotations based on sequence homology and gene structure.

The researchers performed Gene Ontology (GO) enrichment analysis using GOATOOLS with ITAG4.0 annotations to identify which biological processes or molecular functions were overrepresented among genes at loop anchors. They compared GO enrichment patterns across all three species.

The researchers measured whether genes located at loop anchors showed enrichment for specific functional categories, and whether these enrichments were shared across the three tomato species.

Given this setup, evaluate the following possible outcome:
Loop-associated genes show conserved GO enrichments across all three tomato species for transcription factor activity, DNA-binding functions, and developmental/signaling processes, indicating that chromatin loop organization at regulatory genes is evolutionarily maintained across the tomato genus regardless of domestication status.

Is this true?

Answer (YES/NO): NO